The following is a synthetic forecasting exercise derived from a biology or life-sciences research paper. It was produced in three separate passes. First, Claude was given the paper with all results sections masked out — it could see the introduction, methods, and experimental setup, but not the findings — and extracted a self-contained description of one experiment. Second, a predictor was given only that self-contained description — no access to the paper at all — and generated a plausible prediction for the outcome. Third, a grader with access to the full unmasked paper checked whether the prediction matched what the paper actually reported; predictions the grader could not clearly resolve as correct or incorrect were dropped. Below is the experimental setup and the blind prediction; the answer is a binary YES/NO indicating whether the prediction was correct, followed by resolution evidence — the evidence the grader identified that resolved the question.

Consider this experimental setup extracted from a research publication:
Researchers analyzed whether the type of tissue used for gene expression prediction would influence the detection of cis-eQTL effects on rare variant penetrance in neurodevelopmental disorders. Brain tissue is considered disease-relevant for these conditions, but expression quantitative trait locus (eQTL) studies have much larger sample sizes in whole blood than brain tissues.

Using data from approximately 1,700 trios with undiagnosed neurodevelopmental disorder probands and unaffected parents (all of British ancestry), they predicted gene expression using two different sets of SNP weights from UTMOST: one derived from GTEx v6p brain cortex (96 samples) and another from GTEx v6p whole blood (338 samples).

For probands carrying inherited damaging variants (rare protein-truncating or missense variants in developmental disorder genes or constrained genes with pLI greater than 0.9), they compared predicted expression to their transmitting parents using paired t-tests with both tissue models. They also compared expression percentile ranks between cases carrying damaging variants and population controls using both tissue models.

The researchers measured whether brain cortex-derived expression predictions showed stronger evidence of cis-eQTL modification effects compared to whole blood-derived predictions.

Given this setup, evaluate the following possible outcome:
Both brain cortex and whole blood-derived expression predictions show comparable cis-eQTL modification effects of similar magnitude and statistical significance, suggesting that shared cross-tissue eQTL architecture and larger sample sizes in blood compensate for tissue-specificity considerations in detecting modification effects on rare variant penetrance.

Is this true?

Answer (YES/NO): NO